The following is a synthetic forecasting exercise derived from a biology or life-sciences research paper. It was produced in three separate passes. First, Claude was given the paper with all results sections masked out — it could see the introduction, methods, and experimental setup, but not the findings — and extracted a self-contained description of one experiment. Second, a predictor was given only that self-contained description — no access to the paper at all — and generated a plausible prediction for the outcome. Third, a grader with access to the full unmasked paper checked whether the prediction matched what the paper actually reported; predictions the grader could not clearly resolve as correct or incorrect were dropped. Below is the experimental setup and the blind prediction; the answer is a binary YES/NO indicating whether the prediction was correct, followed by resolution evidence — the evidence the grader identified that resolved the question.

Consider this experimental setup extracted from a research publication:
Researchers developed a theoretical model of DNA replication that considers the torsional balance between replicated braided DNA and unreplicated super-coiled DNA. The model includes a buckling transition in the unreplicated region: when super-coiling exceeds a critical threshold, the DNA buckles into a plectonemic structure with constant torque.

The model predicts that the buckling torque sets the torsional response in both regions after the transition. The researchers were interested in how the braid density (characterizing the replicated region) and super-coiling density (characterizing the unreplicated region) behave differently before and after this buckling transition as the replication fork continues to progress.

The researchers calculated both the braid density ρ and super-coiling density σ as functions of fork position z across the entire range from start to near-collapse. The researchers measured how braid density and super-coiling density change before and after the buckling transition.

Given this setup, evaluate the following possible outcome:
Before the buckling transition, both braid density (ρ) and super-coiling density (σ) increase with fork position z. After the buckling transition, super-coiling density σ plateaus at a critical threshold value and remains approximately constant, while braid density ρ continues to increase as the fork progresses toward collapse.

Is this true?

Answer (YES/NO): NO